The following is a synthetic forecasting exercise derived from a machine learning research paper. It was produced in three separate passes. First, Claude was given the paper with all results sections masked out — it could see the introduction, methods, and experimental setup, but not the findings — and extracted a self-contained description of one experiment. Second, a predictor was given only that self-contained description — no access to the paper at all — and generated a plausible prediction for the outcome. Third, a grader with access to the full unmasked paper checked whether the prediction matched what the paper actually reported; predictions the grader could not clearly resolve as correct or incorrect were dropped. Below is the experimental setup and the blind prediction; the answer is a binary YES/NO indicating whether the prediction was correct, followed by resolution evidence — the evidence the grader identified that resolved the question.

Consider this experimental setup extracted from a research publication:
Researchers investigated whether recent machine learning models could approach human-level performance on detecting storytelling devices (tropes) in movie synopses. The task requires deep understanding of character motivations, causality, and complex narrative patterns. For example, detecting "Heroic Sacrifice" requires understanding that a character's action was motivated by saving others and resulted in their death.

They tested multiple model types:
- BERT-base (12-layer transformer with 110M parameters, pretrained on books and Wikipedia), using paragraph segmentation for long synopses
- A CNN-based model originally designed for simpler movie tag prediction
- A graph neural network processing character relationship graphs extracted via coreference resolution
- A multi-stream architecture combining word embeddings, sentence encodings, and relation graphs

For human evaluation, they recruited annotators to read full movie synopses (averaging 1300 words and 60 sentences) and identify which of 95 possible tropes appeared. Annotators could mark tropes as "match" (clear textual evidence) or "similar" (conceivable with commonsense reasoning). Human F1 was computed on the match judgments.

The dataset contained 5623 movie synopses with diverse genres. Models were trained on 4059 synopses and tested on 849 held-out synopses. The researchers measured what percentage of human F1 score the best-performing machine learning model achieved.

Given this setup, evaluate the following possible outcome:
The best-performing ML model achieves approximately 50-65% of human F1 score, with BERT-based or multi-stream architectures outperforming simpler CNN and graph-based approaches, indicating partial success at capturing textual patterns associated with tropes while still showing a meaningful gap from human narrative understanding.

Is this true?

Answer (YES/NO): NO